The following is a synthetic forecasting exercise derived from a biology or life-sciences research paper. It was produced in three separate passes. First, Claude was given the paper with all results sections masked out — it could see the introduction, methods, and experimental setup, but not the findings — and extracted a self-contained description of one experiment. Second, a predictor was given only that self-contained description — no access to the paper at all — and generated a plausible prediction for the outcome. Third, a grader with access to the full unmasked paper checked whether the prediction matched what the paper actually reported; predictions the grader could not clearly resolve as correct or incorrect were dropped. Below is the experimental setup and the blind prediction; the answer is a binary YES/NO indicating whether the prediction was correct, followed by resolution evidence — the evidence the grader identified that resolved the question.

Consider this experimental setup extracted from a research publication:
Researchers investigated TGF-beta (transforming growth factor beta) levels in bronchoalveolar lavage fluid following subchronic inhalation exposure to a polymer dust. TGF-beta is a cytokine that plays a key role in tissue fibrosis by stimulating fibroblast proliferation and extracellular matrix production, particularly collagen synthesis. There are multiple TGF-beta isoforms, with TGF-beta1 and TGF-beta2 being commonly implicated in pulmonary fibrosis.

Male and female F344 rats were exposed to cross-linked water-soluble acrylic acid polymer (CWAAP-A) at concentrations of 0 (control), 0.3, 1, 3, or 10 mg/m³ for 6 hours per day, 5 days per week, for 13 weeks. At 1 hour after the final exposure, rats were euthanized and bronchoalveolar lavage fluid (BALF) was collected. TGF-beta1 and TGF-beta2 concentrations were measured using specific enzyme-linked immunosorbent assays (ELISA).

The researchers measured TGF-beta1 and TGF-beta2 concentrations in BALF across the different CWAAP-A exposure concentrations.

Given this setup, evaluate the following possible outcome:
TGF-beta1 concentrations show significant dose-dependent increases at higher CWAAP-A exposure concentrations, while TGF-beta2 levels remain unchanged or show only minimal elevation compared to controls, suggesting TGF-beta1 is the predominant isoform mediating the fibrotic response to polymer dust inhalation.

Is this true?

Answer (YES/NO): NO